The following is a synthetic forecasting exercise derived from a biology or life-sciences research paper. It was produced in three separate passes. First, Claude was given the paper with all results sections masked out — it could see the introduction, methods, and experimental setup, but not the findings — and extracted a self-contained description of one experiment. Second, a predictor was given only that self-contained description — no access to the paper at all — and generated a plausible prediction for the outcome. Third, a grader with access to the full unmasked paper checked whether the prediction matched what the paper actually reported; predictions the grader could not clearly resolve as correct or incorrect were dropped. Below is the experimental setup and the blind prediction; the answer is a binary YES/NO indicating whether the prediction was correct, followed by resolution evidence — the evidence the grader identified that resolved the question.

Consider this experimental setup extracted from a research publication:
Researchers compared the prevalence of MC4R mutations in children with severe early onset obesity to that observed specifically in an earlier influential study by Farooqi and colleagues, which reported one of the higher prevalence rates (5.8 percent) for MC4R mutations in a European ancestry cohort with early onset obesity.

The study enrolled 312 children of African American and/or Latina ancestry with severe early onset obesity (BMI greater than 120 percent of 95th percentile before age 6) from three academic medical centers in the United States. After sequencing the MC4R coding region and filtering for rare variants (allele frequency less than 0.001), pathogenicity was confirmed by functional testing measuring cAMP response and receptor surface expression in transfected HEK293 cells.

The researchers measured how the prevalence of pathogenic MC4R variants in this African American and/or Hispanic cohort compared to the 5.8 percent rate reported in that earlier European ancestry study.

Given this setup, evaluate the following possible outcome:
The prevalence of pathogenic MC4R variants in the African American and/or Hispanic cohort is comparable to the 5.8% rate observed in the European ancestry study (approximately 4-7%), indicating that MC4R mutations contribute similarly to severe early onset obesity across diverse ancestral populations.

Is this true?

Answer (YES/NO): NO